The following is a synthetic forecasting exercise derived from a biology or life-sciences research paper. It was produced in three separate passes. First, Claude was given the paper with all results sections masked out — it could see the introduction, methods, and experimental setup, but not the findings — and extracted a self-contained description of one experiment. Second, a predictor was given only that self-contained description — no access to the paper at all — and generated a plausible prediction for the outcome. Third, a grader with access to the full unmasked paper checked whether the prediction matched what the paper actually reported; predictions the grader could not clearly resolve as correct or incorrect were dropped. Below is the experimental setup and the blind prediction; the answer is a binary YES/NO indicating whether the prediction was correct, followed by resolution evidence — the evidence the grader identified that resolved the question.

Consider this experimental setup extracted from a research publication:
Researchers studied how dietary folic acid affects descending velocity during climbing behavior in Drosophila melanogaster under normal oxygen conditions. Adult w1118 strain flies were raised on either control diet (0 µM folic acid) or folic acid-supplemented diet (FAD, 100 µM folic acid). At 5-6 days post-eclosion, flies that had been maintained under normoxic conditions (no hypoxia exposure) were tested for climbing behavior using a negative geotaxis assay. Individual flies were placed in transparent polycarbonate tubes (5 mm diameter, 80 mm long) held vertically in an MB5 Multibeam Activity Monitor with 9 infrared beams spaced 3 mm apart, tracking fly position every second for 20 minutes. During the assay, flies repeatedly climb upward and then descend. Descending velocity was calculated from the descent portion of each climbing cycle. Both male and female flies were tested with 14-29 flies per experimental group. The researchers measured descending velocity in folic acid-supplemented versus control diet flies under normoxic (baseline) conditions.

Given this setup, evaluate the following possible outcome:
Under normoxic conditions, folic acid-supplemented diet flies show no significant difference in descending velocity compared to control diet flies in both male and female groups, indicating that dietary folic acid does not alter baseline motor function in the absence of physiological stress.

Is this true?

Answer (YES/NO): NO